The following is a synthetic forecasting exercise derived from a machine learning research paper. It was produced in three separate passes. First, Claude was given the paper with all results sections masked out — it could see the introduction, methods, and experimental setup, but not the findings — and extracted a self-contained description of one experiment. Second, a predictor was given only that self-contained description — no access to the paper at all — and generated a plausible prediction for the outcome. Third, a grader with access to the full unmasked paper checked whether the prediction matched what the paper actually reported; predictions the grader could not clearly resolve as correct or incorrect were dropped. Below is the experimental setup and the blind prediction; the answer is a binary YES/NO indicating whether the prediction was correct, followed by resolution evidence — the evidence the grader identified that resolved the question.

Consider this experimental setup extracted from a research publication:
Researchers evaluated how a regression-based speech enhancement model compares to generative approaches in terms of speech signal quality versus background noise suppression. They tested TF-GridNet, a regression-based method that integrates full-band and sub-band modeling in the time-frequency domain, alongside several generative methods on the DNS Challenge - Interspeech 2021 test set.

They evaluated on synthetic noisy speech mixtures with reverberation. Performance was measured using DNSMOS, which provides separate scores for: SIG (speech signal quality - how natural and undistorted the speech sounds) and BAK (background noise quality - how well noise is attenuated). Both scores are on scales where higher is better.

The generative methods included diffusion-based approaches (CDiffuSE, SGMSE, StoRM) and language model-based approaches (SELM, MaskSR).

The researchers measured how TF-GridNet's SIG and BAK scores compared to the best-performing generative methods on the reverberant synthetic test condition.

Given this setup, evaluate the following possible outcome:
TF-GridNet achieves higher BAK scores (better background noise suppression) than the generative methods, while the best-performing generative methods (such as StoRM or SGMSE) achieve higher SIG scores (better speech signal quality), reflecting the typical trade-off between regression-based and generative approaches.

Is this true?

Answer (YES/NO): NO